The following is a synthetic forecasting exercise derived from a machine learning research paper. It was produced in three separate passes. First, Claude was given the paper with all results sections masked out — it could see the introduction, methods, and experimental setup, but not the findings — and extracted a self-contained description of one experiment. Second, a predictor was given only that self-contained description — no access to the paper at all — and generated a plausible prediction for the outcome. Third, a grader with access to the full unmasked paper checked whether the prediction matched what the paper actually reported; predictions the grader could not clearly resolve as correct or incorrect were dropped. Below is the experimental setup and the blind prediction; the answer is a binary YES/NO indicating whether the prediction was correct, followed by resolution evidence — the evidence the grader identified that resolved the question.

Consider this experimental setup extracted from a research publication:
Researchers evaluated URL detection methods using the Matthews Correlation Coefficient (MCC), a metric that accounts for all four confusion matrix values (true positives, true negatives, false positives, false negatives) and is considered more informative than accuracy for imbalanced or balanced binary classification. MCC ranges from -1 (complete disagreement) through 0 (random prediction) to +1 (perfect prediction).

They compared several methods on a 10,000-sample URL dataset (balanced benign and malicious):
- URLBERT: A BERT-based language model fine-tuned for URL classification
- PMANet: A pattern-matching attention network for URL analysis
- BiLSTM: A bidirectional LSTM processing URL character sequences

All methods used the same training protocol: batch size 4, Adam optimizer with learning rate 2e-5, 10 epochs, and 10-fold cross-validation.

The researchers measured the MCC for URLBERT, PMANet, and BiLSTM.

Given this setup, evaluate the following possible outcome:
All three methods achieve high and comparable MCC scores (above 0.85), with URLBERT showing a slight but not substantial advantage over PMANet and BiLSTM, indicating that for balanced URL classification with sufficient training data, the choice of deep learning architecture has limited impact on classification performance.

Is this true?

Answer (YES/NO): NO